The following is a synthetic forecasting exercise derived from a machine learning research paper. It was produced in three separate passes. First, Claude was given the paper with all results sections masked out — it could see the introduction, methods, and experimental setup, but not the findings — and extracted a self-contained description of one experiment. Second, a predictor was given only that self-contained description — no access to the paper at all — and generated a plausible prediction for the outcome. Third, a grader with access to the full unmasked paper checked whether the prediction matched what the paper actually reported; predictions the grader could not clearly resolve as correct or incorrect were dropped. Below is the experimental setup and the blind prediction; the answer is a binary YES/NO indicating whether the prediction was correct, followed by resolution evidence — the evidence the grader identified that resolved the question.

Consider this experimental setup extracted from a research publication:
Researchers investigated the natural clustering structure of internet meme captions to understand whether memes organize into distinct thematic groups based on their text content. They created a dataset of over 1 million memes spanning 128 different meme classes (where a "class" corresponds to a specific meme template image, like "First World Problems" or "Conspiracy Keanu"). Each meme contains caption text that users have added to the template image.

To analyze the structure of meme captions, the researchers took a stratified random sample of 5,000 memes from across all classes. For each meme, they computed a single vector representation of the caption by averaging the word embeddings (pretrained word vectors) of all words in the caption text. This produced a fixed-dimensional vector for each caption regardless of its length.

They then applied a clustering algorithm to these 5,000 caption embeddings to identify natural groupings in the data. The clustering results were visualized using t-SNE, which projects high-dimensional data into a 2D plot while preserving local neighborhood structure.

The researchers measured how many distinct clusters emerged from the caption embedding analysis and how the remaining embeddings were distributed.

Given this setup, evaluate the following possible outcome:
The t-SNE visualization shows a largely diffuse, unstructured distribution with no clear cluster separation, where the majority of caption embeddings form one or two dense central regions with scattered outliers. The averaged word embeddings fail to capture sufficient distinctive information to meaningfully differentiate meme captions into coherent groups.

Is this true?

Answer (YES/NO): NO